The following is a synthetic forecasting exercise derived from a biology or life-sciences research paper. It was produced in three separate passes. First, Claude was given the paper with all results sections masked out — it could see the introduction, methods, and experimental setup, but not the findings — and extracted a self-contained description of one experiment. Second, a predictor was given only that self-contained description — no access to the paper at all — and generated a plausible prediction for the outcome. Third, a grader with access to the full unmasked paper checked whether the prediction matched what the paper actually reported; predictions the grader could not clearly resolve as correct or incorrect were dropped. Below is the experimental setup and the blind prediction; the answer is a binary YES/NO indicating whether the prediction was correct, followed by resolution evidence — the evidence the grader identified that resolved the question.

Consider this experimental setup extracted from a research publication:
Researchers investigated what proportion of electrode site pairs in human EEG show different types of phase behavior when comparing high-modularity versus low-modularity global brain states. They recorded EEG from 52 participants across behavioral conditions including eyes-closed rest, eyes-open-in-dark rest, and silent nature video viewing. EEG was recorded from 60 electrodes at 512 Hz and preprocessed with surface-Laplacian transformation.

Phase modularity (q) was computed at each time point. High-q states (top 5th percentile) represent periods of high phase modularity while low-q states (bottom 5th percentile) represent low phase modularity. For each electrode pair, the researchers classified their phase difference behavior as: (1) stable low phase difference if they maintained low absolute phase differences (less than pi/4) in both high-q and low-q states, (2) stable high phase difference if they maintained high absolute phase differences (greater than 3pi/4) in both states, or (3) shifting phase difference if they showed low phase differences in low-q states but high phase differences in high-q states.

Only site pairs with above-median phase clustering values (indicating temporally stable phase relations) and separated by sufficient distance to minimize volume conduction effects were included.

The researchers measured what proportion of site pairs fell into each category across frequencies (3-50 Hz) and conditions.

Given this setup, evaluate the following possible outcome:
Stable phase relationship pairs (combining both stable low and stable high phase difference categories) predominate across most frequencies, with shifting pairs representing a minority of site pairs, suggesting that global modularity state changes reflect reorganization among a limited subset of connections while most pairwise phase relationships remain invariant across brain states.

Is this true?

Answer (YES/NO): YES